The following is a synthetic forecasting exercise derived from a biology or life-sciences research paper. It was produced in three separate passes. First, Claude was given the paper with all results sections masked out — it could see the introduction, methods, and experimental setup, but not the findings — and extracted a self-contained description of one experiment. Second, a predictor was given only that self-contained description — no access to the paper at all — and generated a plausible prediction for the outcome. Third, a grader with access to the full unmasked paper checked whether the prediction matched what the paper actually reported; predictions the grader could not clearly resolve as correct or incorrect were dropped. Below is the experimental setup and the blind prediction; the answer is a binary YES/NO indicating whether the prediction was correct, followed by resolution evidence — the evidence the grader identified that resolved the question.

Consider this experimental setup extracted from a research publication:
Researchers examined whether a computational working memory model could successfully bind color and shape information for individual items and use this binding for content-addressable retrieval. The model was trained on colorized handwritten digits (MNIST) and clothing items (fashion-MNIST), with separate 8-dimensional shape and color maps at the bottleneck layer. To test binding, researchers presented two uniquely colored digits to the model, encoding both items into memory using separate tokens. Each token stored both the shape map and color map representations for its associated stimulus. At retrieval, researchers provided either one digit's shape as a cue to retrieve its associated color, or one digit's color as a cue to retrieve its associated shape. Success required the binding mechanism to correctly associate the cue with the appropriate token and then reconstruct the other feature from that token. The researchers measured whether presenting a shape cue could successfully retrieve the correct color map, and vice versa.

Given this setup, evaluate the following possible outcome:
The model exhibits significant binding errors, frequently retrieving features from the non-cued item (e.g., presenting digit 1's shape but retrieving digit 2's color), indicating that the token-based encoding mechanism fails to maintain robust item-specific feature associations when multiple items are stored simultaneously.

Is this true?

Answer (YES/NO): NO